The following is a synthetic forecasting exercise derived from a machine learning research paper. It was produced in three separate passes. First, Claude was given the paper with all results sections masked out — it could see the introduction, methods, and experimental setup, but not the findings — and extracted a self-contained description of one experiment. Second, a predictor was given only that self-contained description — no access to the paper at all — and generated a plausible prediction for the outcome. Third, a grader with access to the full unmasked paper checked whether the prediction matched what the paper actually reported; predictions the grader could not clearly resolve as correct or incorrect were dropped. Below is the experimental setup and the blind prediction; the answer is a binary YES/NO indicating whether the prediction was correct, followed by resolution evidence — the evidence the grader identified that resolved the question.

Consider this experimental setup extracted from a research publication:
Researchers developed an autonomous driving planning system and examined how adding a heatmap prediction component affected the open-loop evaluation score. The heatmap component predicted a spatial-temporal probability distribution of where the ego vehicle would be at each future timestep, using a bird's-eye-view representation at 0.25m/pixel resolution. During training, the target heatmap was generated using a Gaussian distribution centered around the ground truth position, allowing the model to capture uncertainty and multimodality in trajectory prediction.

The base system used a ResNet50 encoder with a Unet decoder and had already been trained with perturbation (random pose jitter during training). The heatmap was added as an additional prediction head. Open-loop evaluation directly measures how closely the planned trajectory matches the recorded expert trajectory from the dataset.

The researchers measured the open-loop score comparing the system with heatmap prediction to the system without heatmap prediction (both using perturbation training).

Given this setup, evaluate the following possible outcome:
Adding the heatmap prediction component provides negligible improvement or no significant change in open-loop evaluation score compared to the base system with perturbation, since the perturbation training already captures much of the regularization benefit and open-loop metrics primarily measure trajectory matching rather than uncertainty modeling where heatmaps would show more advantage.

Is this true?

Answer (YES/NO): NO